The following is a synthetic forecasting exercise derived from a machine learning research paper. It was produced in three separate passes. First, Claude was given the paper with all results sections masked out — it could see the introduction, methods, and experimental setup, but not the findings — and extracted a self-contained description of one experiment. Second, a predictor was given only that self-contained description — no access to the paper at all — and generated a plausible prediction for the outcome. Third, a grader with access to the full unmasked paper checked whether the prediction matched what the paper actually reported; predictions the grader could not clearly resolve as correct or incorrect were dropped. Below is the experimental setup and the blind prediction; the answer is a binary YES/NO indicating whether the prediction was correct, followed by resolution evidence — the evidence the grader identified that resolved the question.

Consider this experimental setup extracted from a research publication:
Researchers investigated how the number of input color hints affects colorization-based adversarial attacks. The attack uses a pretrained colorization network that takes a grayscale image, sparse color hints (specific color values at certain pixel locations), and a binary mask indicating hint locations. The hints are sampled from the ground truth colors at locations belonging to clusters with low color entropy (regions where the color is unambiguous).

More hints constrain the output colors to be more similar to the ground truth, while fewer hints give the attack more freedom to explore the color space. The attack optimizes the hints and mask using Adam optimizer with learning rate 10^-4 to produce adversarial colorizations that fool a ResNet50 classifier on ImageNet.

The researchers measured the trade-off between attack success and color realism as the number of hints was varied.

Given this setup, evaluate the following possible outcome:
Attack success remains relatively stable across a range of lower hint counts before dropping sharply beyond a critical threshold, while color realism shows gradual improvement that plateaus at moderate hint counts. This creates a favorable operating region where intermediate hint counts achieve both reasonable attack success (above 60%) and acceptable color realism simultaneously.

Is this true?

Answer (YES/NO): NO